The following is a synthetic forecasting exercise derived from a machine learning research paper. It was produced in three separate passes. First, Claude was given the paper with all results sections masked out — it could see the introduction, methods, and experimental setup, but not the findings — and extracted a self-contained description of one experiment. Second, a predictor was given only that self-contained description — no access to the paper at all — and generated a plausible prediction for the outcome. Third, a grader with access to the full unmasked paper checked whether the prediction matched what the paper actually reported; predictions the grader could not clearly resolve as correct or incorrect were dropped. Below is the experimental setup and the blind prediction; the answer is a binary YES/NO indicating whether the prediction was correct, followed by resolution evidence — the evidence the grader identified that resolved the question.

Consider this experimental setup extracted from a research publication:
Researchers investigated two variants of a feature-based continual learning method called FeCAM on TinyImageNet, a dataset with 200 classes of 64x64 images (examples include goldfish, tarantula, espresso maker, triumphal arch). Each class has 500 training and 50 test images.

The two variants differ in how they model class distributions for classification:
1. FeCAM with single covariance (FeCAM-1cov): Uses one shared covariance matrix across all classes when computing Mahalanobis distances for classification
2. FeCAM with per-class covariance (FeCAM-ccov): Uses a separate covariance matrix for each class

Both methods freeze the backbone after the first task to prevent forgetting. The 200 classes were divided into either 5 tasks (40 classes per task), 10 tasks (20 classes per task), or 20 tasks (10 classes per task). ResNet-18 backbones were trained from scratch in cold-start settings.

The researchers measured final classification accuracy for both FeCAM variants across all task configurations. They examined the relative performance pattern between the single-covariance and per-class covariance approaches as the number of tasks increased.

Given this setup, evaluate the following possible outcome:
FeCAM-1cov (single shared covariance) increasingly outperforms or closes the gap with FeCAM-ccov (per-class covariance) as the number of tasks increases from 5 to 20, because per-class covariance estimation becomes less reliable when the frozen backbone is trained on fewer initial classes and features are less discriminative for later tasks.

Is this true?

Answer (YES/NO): NO